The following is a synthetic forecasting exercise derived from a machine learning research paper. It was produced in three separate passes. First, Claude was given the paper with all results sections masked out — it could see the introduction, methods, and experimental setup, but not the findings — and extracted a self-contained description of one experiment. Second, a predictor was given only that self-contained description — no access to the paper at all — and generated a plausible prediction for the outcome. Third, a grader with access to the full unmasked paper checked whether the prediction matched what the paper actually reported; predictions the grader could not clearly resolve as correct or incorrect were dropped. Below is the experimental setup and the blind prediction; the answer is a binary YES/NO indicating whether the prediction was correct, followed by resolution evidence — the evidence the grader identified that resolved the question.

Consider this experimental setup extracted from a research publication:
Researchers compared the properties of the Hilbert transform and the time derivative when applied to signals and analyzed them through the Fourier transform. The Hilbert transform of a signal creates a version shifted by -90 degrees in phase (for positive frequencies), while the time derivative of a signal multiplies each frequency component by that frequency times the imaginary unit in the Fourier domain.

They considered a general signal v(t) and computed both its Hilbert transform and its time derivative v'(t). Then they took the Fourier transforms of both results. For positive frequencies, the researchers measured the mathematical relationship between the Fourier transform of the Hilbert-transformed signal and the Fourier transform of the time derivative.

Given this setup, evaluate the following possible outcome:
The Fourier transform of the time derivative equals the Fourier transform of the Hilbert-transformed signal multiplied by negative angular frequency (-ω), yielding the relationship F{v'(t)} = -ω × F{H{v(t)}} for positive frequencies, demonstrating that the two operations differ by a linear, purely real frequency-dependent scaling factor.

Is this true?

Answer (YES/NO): YES